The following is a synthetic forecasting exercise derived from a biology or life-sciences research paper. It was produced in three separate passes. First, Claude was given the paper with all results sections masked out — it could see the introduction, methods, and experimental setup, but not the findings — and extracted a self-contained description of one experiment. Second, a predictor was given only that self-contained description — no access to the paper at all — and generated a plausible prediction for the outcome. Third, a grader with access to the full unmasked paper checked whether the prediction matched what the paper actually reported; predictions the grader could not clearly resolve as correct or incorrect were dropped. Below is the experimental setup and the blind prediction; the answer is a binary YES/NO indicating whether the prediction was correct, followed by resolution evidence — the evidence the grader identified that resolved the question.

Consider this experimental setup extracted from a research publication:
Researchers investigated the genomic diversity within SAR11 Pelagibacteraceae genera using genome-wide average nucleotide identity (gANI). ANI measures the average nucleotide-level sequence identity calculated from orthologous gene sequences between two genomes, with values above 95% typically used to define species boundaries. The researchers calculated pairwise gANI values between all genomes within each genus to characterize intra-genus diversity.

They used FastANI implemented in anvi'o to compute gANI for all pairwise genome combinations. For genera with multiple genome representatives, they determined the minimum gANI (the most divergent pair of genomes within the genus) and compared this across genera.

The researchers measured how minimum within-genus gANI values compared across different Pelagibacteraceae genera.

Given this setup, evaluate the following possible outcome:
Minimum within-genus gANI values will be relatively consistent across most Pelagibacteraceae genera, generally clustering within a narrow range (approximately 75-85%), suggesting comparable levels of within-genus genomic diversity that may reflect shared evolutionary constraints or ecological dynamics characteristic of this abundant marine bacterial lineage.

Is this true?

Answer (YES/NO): NO